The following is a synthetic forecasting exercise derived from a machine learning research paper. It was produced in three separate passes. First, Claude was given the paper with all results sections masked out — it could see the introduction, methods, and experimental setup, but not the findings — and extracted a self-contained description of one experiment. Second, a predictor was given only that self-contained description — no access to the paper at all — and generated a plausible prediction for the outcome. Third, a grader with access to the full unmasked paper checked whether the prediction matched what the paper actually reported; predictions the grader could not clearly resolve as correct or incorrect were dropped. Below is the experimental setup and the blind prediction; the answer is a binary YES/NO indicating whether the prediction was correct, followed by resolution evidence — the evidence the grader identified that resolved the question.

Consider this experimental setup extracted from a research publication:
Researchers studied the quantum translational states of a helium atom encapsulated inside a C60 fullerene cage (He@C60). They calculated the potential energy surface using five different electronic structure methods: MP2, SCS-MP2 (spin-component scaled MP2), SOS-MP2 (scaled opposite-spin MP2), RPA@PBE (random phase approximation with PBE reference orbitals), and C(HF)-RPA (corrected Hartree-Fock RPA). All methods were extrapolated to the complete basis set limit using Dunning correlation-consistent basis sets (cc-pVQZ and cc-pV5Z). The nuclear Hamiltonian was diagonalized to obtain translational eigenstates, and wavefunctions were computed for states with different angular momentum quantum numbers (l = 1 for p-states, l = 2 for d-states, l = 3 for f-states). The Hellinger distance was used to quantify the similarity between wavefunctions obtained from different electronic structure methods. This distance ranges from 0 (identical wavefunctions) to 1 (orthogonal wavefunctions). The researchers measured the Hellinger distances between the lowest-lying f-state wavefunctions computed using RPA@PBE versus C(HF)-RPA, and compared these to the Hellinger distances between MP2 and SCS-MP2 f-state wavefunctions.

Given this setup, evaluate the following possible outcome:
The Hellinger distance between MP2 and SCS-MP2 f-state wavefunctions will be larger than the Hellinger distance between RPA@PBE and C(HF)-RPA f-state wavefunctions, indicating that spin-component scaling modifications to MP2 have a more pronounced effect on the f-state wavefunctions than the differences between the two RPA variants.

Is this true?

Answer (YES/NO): YES